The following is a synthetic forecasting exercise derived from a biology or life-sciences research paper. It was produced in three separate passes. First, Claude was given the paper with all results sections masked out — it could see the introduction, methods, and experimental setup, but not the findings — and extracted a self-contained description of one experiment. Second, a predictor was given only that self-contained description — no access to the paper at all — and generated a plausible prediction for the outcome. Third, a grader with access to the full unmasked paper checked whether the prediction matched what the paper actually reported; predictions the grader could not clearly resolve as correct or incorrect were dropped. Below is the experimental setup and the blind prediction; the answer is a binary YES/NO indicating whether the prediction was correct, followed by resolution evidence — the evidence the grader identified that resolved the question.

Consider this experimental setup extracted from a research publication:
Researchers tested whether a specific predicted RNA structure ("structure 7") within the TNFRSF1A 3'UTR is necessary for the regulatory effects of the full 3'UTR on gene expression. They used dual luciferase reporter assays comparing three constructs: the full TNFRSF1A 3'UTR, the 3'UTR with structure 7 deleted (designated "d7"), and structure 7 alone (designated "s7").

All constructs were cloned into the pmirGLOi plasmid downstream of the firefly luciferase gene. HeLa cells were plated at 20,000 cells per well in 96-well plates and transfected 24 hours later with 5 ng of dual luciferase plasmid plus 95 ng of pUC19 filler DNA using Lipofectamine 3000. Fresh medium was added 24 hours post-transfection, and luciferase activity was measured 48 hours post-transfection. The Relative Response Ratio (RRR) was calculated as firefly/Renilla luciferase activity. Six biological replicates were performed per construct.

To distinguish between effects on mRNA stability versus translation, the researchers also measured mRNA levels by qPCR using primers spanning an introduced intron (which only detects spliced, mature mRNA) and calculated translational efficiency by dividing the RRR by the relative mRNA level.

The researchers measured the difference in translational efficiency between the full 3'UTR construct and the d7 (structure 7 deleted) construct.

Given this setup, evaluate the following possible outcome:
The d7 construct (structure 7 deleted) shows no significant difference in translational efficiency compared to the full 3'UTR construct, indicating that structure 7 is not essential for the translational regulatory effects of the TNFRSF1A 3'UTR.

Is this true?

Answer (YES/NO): NO